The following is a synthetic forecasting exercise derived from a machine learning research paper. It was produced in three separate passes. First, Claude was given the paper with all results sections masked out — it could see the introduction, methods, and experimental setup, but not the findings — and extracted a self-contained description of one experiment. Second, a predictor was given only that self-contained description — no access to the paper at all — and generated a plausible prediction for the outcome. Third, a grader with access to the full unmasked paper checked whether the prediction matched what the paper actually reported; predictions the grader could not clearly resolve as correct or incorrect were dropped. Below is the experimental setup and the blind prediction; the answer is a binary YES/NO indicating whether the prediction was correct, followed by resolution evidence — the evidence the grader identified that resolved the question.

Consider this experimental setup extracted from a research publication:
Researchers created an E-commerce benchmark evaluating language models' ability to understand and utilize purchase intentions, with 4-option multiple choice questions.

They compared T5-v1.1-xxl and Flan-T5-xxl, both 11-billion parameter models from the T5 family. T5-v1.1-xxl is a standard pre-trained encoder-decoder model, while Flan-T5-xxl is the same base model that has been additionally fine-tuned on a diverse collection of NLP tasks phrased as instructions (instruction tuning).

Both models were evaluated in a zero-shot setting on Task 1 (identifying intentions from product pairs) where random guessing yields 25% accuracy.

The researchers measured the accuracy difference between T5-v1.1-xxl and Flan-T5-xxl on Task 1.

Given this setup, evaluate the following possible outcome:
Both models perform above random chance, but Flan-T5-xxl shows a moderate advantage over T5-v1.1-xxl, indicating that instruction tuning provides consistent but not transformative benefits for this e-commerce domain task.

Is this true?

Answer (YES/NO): NO